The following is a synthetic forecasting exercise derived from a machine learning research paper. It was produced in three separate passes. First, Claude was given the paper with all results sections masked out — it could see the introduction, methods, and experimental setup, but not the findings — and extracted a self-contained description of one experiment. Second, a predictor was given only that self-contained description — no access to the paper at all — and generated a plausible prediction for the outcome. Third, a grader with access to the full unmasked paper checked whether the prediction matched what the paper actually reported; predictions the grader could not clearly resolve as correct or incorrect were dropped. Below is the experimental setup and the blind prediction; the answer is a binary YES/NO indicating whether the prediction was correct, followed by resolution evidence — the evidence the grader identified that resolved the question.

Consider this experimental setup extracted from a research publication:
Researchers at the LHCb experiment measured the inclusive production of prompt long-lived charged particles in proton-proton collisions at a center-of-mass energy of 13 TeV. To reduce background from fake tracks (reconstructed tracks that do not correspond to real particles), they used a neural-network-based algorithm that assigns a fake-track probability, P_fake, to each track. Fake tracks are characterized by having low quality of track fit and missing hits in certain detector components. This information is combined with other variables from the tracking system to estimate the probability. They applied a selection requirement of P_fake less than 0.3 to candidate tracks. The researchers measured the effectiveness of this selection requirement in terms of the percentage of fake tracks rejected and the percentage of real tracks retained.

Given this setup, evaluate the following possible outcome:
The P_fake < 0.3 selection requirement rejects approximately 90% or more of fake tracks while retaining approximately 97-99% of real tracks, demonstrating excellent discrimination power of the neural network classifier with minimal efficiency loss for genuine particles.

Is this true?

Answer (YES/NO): NO